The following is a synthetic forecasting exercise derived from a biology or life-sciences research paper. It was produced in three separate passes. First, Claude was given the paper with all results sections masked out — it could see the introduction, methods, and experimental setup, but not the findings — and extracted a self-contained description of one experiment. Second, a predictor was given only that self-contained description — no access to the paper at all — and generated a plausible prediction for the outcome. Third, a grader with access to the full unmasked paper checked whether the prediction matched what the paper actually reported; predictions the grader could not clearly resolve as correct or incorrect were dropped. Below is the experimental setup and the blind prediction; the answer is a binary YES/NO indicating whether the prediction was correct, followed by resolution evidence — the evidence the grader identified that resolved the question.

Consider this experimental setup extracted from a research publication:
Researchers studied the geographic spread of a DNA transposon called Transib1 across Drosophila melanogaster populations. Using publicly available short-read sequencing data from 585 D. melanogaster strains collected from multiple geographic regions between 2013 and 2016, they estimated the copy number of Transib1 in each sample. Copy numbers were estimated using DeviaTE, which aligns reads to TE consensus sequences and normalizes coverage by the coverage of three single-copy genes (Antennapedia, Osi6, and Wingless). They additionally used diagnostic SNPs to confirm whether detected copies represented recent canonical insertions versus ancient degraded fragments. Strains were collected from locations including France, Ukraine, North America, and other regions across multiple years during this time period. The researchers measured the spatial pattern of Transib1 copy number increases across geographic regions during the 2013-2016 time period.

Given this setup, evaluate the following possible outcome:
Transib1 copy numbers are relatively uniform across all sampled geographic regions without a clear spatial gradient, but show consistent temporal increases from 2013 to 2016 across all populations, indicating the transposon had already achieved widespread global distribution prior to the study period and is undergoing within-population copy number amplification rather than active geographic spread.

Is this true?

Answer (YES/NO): NO